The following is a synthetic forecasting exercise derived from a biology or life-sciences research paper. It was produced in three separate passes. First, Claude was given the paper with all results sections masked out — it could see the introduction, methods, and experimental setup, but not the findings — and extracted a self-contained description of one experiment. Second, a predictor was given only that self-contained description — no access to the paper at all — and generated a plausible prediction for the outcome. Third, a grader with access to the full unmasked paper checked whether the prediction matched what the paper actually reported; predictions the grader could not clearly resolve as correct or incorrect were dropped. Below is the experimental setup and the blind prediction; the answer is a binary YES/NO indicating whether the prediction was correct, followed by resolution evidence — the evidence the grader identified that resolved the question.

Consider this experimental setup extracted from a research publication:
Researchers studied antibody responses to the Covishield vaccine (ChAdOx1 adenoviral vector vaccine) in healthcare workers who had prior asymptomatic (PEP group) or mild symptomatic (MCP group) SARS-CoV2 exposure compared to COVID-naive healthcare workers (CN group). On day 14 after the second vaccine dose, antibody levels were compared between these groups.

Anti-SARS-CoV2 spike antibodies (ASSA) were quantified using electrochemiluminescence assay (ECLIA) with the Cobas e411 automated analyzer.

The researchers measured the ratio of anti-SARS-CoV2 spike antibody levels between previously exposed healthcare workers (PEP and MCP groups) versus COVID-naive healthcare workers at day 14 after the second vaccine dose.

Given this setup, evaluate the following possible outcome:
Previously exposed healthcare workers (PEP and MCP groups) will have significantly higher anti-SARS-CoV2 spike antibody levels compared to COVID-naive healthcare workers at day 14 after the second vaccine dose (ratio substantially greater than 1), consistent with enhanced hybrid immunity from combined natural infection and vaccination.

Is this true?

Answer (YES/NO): YES